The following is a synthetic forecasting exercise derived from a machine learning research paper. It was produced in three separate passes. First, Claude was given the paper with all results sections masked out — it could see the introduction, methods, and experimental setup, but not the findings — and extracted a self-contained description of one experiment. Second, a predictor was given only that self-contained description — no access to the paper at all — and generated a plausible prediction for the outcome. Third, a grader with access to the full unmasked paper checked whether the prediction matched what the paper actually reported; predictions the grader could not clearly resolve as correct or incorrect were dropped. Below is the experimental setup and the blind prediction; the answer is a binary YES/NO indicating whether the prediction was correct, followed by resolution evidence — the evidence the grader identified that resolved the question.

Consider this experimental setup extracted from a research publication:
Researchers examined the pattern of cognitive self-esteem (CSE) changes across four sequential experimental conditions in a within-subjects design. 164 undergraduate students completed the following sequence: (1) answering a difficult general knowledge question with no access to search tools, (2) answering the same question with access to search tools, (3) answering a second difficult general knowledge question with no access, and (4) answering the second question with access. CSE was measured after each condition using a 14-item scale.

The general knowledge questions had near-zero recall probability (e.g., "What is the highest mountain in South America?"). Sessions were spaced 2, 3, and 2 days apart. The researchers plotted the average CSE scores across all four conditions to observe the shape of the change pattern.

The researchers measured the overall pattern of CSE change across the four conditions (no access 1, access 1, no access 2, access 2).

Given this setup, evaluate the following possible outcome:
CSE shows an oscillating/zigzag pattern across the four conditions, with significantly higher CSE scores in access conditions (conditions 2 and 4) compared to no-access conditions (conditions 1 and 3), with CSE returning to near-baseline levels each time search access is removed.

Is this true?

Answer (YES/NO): YES